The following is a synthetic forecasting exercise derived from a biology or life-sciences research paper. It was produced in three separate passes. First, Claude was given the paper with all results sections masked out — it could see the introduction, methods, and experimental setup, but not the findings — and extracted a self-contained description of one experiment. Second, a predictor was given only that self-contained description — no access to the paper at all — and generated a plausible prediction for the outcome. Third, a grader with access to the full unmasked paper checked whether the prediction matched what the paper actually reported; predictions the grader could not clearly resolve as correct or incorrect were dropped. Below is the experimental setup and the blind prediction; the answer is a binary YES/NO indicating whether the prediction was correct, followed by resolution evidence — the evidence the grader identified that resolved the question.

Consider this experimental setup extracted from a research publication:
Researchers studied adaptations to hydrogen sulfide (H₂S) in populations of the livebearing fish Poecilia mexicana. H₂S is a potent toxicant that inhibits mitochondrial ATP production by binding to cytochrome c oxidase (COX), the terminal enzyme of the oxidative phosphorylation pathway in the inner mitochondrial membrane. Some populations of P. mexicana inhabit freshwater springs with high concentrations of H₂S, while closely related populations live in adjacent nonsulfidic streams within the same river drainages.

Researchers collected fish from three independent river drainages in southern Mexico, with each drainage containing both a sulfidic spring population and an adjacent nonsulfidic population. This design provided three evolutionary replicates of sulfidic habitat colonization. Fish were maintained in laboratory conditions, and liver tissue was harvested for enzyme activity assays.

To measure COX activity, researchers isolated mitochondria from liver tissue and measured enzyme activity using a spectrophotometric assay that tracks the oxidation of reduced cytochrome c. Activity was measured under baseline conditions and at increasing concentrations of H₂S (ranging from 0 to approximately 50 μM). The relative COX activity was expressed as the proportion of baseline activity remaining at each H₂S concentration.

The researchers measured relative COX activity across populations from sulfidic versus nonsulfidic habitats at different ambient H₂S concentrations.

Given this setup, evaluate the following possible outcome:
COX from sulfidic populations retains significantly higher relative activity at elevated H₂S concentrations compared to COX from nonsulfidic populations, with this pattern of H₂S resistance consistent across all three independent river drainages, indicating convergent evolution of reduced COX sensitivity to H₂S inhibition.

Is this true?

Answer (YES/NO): NO